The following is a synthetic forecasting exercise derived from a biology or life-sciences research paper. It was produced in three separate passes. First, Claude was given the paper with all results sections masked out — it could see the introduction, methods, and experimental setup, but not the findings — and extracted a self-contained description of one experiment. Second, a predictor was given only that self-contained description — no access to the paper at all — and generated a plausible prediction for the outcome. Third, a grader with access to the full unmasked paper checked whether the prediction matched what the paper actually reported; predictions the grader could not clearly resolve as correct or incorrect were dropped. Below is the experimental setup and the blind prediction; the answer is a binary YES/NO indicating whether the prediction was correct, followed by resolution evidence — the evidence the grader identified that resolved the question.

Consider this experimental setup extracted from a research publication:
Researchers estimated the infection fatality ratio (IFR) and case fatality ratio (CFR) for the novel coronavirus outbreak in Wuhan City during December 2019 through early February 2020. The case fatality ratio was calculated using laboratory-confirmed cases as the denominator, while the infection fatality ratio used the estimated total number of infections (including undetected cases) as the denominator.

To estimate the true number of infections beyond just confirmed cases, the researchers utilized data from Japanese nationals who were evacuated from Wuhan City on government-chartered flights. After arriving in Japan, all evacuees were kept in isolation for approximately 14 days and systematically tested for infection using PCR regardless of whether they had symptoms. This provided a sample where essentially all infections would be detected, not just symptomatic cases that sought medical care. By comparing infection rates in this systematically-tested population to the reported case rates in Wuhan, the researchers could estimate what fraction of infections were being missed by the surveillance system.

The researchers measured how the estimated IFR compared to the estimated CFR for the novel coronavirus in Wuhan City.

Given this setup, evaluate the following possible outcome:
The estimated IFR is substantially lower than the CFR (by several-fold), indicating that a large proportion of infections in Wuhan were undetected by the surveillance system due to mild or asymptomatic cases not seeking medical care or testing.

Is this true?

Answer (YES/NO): YES